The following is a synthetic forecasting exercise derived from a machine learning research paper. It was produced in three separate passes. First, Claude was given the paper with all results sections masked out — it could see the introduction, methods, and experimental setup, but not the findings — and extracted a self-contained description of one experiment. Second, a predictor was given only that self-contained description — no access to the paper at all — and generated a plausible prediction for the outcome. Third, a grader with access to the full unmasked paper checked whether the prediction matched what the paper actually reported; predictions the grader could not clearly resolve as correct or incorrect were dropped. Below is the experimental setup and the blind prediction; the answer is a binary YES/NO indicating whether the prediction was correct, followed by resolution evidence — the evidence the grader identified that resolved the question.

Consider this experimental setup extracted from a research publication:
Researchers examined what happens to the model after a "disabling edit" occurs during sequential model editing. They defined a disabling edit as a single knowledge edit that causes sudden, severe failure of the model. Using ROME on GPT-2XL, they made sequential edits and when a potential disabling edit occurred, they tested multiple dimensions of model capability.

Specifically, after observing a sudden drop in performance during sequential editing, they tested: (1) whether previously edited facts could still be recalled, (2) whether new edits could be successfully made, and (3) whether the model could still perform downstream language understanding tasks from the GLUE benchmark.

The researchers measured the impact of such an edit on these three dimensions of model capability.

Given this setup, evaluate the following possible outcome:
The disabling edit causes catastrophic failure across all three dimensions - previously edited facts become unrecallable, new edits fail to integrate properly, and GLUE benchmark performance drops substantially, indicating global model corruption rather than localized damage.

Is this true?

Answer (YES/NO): YES